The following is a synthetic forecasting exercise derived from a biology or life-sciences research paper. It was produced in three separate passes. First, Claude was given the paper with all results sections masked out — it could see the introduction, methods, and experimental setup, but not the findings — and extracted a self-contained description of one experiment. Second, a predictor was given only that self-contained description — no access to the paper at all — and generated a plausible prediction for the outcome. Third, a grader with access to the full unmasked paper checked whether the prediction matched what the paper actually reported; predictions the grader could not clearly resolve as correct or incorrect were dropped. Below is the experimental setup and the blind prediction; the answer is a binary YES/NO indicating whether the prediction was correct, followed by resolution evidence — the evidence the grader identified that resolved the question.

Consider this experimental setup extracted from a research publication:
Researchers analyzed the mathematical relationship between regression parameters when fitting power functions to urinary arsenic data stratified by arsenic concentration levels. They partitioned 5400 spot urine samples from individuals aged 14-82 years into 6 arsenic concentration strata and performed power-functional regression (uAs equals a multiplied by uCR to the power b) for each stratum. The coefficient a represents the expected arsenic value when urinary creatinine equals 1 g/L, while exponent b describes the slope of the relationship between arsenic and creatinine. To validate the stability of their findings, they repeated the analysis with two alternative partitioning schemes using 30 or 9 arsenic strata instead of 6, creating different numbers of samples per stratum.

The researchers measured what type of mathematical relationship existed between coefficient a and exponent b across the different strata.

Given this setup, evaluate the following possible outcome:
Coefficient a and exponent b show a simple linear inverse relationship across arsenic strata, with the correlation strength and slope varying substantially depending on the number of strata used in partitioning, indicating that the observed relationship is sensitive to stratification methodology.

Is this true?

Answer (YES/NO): NO